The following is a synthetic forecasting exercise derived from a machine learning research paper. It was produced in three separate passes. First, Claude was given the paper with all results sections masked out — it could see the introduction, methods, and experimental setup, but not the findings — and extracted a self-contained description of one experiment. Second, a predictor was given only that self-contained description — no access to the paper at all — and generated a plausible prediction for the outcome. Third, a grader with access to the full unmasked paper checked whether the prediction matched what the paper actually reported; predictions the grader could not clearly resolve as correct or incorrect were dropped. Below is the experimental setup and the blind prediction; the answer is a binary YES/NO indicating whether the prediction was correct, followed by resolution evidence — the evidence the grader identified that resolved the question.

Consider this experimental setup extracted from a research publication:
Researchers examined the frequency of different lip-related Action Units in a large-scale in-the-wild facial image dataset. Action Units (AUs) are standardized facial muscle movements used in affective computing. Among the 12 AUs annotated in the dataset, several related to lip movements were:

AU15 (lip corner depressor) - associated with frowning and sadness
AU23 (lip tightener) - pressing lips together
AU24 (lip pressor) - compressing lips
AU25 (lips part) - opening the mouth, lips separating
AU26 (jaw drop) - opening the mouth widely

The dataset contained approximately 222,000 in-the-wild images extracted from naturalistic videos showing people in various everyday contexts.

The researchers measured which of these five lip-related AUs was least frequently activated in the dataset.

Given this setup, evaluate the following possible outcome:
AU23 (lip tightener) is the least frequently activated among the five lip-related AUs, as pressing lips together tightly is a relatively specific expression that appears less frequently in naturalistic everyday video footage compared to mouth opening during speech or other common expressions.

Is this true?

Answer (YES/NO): NO